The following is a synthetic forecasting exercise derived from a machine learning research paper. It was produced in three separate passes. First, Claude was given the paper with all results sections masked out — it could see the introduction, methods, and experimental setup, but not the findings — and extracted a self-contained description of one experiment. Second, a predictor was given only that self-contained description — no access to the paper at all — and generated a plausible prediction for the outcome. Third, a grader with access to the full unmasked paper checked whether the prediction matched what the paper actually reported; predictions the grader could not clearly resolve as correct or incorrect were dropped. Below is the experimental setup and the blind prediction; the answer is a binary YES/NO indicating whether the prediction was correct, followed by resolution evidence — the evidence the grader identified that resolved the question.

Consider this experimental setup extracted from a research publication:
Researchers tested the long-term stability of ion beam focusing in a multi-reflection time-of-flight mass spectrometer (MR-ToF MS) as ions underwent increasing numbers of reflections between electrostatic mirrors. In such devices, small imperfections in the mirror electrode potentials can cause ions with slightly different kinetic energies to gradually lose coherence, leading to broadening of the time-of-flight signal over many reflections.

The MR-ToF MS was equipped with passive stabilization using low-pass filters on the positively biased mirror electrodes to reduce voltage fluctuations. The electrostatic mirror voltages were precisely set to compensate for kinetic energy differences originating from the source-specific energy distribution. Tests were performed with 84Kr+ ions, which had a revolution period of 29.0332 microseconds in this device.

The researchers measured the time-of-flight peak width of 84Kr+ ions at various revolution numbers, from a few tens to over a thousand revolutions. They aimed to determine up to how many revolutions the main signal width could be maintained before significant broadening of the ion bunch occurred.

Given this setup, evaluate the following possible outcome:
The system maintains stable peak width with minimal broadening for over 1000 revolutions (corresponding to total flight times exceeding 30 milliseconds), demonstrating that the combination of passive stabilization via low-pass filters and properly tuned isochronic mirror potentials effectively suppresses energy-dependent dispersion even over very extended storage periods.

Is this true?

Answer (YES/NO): YES